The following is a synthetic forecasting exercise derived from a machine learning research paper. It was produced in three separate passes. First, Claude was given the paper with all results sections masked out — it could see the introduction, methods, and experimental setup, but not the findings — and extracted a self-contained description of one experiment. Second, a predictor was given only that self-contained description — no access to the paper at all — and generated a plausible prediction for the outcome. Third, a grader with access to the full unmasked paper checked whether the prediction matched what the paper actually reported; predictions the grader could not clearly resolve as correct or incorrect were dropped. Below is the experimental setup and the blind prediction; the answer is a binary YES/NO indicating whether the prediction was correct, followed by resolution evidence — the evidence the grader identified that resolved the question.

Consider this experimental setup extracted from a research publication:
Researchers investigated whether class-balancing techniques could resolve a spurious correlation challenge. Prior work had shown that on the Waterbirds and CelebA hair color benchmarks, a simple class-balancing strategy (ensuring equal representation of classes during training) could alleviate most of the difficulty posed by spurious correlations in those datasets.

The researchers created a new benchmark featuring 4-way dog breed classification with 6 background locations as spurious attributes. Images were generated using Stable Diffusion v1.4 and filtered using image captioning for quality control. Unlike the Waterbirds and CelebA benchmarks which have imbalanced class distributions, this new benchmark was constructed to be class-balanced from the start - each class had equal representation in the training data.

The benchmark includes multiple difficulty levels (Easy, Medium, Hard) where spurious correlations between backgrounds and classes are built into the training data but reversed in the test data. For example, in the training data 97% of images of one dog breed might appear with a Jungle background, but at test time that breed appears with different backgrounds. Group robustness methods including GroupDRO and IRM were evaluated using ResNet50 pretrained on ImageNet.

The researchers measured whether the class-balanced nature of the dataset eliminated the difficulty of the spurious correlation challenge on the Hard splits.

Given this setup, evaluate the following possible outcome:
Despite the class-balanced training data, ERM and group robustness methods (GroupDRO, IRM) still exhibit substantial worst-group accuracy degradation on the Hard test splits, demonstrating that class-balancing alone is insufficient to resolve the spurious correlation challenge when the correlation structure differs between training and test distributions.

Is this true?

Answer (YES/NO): YES